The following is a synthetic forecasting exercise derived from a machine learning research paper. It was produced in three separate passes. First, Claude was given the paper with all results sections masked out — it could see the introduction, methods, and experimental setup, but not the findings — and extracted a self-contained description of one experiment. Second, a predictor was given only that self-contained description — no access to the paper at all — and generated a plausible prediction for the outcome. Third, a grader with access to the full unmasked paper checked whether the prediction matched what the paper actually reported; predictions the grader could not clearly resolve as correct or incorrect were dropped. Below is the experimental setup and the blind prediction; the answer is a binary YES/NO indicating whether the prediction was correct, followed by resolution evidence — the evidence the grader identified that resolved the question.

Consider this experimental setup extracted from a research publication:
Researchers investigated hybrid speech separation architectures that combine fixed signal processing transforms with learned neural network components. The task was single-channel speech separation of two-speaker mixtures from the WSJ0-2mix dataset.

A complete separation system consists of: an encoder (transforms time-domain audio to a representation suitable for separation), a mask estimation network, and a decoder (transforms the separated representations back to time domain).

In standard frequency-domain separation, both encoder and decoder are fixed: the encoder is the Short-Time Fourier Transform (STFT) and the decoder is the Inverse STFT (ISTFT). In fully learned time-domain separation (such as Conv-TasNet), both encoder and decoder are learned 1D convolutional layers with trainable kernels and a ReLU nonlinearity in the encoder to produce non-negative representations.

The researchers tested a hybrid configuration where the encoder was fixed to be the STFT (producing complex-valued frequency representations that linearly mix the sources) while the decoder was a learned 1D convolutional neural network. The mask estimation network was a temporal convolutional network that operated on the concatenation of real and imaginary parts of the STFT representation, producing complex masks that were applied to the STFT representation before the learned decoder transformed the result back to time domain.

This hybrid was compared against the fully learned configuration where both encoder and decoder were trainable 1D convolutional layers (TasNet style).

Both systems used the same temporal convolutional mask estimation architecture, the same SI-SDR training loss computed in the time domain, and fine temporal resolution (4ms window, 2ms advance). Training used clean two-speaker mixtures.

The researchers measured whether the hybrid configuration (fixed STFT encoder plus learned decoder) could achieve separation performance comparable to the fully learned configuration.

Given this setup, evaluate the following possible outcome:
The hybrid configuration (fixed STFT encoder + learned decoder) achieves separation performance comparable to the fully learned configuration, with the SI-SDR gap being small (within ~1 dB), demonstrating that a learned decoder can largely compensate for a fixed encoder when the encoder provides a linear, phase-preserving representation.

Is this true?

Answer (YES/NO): YES